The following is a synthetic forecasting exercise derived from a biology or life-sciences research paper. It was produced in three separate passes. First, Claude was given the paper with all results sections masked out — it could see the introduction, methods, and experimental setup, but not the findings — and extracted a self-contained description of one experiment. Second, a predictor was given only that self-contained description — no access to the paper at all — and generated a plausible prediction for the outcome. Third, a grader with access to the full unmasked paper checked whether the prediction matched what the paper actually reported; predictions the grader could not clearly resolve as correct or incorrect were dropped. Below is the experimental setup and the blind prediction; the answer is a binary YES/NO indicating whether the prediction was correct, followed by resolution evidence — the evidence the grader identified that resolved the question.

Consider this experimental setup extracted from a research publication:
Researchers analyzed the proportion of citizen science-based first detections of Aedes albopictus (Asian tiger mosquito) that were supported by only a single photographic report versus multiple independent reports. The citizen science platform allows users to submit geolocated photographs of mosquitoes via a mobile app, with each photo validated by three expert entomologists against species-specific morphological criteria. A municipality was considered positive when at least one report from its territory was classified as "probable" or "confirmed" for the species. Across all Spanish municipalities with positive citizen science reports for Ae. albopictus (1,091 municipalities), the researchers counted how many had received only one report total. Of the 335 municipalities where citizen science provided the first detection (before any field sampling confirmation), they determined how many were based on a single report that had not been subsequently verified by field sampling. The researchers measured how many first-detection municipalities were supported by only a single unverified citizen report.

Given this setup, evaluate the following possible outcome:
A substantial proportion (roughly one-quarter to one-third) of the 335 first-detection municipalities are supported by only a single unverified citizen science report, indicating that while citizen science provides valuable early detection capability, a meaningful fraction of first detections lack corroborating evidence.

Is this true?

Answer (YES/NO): NO